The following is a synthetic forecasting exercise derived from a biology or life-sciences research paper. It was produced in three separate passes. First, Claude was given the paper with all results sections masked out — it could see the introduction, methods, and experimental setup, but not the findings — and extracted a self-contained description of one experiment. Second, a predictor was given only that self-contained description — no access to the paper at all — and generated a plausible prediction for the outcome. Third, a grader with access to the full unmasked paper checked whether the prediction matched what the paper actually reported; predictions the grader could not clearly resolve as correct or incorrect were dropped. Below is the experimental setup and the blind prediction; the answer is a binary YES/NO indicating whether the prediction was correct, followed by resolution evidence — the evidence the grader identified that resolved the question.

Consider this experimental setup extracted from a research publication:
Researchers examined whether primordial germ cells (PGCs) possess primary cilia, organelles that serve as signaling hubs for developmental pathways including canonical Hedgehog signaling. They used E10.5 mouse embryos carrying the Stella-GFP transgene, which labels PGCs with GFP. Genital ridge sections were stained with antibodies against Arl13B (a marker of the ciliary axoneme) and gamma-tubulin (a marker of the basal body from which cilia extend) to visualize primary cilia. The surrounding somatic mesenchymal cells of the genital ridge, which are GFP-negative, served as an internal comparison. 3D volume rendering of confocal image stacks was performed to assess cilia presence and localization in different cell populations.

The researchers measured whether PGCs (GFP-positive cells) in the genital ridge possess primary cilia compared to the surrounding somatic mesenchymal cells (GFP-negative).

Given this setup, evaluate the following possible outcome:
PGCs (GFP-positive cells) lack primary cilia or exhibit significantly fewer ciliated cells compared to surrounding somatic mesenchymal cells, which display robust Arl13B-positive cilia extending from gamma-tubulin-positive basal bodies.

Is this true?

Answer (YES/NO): YES